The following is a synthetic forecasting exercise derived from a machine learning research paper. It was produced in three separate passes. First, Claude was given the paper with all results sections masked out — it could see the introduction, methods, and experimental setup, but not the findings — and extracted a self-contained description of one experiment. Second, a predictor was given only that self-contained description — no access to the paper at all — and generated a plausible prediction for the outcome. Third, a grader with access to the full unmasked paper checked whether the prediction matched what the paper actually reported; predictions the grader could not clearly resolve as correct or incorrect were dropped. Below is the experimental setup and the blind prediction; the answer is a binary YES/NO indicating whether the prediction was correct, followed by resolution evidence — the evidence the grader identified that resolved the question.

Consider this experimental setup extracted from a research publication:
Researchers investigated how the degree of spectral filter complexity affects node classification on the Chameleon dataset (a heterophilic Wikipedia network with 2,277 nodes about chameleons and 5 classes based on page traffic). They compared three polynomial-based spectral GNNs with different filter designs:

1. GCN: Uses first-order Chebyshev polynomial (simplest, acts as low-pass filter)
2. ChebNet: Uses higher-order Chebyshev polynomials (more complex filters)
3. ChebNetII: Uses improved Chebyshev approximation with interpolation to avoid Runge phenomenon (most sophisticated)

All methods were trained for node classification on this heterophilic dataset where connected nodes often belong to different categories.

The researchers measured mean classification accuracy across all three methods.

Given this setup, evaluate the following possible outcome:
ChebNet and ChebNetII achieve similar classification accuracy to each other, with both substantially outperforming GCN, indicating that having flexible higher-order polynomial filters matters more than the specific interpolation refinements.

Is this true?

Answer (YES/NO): NO